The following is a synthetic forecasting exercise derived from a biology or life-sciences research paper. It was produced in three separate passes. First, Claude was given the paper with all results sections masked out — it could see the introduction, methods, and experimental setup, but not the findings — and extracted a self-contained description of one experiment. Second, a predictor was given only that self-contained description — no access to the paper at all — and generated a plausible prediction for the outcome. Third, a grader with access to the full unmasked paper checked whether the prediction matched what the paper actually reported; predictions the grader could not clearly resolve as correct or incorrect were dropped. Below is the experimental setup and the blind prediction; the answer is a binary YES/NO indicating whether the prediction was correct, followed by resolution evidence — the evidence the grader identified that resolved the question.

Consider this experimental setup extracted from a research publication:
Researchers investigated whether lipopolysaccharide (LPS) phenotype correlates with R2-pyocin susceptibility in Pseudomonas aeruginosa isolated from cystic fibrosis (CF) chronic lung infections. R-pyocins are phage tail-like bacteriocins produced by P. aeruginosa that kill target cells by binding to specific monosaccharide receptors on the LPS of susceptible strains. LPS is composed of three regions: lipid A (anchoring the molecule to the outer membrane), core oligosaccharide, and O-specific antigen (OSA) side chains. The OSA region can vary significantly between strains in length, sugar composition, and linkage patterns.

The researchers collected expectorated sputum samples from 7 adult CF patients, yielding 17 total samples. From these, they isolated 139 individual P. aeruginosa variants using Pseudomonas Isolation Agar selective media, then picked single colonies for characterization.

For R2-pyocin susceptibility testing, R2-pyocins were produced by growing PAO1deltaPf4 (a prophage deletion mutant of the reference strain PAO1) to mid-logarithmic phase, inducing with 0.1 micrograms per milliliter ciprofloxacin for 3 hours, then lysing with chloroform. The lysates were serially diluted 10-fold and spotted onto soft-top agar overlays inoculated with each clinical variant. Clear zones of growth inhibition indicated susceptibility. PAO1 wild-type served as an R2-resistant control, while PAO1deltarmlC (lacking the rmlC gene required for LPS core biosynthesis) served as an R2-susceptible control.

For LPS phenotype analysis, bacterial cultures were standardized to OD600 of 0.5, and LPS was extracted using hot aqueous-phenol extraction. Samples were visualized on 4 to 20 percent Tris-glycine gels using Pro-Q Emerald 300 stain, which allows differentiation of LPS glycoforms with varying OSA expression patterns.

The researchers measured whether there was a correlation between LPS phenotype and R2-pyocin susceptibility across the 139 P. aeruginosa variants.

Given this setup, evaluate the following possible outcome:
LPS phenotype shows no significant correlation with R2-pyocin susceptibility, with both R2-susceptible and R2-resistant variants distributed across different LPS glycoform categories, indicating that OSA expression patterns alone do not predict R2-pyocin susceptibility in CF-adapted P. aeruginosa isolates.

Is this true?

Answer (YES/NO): YES